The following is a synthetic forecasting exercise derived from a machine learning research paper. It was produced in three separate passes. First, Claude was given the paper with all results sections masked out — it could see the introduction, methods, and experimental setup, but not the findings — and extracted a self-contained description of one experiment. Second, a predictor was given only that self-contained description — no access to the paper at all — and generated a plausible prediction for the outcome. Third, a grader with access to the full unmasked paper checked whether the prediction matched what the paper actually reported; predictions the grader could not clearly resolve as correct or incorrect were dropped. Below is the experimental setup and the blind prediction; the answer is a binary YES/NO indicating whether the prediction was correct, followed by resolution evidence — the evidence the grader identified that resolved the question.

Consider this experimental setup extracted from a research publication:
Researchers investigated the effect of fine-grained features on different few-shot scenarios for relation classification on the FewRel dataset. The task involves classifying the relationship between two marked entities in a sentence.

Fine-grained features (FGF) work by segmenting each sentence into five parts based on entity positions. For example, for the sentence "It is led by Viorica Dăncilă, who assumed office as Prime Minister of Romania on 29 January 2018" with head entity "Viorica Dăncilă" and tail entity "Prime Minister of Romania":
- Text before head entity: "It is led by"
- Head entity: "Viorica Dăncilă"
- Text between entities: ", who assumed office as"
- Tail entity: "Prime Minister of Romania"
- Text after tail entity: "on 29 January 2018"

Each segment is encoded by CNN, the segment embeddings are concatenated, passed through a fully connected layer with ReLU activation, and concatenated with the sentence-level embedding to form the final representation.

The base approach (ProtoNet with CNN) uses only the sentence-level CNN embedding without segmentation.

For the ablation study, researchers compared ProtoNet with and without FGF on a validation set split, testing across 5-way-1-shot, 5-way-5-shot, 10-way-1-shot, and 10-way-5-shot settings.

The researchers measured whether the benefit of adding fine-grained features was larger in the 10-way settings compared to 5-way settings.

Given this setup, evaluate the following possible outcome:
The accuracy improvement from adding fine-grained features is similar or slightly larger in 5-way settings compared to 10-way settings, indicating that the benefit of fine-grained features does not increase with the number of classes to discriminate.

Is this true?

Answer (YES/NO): NO